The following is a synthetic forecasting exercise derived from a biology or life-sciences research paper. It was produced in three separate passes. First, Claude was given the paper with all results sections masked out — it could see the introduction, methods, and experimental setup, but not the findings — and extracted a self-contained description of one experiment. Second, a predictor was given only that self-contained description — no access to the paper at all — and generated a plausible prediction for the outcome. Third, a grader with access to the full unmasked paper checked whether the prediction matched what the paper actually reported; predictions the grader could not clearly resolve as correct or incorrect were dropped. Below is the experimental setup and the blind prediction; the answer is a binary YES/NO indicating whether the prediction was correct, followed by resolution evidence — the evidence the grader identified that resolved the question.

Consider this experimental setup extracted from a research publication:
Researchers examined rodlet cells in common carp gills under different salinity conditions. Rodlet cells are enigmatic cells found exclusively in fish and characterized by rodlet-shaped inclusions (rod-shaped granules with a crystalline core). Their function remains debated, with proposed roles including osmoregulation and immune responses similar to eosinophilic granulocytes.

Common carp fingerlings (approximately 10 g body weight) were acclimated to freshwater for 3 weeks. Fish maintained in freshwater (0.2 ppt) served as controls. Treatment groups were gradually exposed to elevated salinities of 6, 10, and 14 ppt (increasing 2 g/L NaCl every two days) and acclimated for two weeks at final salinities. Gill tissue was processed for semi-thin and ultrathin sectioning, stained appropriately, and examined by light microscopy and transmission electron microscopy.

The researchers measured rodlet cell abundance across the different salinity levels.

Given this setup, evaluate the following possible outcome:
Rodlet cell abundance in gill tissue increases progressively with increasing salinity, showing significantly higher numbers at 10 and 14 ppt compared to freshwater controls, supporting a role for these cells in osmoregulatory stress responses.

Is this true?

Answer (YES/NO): YES